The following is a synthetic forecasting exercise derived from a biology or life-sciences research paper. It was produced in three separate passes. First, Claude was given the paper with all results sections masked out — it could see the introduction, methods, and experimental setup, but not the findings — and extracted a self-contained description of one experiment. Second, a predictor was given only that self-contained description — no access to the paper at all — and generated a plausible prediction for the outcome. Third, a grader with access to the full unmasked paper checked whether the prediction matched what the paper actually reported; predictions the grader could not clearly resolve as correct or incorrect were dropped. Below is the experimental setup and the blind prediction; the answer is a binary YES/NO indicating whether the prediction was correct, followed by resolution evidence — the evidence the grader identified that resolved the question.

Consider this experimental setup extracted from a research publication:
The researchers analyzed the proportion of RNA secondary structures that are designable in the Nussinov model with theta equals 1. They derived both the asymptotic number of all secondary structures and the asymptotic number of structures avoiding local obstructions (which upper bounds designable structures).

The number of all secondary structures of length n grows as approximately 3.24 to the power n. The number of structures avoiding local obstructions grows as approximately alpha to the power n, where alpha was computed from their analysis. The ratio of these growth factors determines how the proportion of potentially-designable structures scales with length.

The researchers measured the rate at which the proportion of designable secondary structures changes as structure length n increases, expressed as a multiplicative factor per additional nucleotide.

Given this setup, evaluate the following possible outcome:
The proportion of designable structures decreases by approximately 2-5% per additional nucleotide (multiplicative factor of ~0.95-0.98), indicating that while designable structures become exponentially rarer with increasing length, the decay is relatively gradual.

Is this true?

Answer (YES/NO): NO